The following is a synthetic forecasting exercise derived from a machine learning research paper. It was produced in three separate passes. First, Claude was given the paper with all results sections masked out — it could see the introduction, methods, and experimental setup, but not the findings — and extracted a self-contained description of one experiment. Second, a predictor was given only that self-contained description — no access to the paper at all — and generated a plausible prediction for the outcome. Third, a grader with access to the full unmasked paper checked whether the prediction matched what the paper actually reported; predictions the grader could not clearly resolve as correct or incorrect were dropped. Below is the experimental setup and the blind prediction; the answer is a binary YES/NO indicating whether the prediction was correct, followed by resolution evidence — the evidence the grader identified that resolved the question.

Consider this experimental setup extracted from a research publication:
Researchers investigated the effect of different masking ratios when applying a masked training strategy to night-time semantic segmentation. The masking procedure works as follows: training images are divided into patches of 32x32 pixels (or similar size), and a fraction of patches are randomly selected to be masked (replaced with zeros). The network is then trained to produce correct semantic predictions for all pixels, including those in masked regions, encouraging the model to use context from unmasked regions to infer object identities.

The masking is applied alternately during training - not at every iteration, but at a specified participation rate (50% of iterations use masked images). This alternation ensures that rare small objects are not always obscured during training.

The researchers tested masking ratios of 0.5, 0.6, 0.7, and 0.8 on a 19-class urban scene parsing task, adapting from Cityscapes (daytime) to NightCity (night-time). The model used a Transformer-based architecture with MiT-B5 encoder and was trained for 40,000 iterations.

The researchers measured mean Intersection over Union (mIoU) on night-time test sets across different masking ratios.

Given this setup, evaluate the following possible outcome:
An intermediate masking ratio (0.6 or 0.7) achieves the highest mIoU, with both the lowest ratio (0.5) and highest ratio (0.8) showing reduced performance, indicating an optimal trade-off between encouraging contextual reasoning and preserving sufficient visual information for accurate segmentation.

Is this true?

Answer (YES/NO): NO